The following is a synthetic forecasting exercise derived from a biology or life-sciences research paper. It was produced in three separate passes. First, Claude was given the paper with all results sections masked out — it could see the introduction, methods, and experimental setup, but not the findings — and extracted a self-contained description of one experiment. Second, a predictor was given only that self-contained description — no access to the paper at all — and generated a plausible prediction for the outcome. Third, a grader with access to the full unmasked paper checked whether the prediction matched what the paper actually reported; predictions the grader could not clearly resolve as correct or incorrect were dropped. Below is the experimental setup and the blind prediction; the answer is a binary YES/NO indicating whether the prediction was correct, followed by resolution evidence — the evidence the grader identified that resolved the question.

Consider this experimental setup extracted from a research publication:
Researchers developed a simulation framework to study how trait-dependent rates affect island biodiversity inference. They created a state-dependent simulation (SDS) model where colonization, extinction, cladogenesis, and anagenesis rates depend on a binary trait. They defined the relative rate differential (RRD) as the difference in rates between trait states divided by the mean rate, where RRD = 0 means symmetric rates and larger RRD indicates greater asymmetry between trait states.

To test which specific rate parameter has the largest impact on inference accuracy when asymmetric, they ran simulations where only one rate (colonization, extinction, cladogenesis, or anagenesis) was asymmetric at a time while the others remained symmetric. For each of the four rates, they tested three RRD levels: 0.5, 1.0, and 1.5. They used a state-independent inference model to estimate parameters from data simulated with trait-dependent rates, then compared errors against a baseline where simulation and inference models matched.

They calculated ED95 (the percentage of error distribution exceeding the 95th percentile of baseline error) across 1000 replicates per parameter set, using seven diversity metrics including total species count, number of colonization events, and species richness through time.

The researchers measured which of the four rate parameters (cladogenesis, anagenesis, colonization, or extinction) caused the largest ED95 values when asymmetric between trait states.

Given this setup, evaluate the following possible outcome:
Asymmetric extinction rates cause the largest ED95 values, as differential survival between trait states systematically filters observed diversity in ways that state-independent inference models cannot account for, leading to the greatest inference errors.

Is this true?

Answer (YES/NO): NO